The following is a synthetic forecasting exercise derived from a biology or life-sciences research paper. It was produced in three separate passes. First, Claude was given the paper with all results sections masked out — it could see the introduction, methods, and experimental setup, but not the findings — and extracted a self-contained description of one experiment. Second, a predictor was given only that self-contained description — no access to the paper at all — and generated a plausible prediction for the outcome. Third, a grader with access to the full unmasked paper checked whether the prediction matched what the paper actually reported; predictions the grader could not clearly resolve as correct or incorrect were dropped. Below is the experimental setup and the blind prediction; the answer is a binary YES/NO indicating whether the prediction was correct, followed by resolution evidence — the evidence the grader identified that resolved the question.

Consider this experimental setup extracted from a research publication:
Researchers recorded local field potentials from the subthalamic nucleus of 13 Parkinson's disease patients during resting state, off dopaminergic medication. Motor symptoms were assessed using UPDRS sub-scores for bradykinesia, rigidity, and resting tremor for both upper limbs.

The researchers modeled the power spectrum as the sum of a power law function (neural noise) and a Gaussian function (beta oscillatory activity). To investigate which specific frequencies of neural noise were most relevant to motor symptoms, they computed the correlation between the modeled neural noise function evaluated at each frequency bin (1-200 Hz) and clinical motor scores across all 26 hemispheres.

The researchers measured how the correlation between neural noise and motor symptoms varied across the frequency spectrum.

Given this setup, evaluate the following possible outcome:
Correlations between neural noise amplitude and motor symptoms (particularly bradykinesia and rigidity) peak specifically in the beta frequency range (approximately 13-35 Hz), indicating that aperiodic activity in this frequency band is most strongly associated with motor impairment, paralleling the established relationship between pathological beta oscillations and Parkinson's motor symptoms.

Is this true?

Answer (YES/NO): NO